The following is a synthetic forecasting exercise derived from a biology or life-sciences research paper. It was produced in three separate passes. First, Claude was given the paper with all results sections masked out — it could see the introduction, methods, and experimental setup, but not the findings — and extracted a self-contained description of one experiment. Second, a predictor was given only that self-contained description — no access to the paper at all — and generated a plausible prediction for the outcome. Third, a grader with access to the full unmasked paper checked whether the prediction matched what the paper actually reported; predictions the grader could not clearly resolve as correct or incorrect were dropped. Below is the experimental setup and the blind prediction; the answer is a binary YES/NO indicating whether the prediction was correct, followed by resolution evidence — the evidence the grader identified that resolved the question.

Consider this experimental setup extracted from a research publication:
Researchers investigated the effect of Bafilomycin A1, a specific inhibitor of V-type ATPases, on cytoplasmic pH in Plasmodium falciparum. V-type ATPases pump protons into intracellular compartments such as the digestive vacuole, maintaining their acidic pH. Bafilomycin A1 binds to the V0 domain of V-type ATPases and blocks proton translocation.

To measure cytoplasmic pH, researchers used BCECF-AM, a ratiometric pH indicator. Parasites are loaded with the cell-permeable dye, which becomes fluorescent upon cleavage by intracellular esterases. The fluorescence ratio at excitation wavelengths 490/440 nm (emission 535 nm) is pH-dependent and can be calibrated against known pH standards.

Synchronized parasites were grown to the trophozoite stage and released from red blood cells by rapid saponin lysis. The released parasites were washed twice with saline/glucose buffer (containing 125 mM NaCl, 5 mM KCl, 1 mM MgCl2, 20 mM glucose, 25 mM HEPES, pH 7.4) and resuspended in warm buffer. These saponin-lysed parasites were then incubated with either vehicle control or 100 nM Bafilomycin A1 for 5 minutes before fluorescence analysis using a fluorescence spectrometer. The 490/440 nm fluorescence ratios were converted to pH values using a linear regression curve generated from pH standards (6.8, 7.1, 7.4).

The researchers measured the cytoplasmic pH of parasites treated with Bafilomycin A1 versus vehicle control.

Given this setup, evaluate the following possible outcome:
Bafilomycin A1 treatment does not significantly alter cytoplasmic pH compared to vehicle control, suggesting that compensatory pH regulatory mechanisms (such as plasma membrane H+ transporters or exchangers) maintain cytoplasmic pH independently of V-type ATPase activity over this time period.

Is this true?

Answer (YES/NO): NO